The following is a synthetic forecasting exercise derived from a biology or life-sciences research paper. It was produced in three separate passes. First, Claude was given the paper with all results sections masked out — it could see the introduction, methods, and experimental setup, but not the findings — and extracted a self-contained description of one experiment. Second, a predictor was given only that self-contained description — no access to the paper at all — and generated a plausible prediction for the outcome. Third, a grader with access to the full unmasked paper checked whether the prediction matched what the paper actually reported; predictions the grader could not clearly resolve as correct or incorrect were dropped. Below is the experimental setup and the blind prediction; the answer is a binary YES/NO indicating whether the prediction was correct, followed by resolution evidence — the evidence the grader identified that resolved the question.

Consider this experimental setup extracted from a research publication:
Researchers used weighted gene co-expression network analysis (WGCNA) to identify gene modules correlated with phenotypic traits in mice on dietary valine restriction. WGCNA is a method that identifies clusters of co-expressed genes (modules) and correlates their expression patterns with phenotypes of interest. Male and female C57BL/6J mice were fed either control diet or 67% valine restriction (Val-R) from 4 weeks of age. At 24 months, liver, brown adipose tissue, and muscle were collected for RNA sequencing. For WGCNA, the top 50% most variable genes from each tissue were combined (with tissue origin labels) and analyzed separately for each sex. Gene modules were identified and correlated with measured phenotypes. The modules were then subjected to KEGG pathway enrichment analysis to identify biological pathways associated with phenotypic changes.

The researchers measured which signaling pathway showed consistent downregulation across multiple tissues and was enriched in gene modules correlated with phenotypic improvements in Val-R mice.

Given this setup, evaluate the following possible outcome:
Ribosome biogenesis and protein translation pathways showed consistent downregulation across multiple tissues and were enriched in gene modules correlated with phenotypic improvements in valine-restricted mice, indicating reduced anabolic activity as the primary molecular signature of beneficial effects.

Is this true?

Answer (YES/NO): NO